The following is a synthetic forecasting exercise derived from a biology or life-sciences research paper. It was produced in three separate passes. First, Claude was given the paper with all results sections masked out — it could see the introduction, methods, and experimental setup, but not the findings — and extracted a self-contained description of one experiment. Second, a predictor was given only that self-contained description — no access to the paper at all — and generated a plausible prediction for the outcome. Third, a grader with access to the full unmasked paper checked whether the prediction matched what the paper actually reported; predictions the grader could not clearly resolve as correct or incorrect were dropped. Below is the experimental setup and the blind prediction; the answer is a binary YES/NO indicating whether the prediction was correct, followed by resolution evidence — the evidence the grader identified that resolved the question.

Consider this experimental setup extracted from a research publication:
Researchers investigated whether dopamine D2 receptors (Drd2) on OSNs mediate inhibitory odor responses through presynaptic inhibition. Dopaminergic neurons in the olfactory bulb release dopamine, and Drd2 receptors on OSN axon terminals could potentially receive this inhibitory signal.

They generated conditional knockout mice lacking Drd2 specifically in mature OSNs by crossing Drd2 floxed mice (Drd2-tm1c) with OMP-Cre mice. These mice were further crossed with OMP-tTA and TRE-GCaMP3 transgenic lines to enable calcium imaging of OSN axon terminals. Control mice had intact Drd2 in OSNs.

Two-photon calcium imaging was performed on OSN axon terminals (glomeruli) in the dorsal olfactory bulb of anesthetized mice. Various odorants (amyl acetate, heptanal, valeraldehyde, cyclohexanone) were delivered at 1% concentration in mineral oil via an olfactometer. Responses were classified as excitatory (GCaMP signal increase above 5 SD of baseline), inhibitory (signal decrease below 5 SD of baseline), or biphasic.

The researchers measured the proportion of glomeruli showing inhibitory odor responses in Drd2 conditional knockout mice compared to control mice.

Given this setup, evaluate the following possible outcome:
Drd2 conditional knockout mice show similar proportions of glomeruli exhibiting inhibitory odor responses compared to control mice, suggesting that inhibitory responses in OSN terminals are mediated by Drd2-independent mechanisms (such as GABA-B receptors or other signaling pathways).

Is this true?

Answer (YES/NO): NO